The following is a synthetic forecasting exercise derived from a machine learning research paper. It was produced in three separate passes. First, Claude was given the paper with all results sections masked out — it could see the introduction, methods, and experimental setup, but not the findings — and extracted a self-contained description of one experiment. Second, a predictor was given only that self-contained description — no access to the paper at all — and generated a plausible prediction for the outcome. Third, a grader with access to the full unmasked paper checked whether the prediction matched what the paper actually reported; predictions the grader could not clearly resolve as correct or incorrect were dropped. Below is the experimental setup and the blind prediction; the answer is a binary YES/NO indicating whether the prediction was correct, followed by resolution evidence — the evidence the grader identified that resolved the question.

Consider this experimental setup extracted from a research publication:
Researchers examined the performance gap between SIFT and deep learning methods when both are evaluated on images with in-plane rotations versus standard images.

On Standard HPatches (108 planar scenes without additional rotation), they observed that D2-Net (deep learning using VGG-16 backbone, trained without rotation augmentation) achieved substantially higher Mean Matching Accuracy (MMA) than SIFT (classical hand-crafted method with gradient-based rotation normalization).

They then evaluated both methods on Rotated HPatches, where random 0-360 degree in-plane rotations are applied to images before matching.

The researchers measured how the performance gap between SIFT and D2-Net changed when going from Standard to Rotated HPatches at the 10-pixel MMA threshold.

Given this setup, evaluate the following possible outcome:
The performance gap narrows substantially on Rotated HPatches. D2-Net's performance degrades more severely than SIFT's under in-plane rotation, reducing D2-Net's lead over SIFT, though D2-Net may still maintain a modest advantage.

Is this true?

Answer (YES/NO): NO